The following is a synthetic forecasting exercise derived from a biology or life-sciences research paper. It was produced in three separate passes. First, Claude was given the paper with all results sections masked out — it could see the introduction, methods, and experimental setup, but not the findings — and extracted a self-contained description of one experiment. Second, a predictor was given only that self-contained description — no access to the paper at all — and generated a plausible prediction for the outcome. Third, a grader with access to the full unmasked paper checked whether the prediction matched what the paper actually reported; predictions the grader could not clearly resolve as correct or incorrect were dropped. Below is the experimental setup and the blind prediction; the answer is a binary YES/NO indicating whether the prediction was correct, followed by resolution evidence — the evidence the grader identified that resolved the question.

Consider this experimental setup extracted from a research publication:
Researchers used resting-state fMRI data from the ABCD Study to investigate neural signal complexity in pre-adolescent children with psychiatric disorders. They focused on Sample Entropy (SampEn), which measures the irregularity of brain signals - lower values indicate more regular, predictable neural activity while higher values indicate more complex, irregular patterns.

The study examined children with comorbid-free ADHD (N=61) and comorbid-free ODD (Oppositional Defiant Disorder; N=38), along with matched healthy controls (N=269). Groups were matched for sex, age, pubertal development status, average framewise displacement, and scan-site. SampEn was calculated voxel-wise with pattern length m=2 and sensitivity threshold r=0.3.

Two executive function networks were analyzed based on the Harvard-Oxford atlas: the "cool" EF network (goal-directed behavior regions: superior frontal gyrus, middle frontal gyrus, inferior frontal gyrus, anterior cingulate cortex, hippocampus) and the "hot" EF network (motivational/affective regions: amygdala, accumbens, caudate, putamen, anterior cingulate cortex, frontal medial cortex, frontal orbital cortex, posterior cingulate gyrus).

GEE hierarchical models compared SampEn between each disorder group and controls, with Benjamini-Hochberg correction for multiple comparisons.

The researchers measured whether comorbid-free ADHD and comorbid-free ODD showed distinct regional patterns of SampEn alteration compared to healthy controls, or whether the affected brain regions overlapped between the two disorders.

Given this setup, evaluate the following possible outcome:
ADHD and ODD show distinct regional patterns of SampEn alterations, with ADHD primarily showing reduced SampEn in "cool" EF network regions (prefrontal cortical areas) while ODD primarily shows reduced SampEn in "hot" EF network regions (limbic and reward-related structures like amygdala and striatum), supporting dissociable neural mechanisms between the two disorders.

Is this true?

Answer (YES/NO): NO